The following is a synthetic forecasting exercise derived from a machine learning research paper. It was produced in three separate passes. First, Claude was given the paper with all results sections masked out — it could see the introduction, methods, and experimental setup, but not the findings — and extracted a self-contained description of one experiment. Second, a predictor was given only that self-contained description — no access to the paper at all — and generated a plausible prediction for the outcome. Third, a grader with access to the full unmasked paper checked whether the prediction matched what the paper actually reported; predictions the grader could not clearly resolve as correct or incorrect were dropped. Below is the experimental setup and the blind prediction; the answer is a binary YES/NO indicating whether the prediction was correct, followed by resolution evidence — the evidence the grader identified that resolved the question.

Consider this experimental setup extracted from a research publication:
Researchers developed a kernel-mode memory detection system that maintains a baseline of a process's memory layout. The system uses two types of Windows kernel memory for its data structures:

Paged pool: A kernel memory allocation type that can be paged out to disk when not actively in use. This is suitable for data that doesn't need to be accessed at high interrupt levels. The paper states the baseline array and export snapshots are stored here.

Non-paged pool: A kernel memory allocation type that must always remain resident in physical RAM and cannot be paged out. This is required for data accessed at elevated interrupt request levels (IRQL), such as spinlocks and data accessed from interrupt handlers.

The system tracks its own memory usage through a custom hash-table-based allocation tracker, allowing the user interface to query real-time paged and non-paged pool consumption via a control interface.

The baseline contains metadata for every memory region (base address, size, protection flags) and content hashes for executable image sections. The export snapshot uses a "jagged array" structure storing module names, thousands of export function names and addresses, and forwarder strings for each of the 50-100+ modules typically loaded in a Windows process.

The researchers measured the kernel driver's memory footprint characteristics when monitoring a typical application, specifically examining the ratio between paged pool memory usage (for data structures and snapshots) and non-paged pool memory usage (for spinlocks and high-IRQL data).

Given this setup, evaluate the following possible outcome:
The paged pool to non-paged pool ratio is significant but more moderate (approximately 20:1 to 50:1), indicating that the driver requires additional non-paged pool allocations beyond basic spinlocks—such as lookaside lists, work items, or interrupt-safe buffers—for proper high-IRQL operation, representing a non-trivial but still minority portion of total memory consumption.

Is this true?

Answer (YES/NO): NO